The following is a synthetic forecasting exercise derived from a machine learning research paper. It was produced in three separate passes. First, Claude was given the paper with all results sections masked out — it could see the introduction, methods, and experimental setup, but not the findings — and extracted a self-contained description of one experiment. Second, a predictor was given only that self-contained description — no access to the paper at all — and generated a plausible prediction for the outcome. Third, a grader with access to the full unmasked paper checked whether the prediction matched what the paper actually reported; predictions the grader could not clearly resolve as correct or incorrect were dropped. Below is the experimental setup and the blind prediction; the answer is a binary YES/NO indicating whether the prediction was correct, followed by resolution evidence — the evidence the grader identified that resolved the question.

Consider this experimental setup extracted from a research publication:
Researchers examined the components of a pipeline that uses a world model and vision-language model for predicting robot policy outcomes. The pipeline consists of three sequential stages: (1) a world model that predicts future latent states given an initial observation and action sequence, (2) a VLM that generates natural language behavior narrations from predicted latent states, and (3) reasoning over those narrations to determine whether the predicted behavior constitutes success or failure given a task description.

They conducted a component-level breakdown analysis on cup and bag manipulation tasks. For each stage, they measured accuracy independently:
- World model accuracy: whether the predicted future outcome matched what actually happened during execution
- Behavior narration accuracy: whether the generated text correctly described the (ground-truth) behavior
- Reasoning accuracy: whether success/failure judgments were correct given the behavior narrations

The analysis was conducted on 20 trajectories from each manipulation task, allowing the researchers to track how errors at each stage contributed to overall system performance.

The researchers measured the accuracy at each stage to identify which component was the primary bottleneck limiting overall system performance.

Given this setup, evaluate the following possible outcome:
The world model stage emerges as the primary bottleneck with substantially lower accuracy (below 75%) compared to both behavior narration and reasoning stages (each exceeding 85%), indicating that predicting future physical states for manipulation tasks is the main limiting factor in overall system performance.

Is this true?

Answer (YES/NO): NO